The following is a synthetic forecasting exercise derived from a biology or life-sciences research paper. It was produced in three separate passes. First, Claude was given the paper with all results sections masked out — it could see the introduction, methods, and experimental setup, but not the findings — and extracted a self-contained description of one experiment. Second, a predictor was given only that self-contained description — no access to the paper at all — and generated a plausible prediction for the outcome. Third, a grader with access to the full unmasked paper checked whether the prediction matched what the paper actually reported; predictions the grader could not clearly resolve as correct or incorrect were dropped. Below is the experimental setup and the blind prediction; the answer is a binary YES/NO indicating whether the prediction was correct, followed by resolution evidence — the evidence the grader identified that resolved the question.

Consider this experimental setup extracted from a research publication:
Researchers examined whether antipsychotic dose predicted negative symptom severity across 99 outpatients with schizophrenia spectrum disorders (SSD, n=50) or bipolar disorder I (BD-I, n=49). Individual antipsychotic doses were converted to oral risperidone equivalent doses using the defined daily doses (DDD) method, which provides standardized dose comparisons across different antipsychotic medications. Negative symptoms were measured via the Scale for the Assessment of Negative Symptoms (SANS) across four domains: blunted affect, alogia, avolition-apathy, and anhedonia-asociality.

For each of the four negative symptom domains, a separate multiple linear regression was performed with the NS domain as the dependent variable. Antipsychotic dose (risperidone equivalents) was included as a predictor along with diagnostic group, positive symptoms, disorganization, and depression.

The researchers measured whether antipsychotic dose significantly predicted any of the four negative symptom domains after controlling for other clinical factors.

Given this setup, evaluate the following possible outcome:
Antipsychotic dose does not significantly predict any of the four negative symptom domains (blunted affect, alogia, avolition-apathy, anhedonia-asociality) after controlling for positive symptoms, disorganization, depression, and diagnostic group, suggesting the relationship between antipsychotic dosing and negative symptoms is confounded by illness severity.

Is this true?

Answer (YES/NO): NO